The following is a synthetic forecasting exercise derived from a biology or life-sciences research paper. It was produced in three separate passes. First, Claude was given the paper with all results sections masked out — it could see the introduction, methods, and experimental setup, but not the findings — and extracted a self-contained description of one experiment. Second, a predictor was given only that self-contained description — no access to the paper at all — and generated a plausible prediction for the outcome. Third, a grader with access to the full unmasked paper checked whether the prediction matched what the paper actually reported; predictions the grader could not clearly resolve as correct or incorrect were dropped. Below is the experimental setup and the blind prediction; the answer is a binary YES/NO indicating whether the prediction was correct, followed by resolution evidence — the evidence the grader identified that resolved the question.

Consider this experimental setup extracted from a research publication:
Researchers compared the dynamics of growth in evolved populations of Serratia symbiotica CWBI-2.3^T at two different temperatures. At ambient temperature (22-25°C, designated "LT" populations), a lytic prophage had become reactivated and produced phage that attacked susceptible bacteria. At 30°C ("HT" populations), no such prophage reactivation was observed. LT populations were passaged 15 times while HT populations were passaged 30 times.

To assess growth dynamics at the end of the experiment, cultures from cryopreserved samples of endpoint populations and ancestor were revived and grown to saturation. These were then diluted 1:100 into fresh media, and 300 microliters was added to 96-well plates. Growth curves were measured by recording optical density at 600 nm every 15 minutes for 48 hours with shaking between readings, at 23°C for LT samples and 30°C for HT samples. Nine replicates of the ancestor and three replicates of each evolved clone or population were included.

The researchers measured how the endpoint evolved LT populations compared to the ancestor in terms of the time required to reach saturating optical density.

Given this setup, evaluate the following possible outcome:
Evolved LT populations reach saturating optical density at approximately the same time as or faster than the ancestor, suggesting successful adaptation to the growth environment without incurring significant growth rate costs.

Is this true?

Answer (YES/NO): NO